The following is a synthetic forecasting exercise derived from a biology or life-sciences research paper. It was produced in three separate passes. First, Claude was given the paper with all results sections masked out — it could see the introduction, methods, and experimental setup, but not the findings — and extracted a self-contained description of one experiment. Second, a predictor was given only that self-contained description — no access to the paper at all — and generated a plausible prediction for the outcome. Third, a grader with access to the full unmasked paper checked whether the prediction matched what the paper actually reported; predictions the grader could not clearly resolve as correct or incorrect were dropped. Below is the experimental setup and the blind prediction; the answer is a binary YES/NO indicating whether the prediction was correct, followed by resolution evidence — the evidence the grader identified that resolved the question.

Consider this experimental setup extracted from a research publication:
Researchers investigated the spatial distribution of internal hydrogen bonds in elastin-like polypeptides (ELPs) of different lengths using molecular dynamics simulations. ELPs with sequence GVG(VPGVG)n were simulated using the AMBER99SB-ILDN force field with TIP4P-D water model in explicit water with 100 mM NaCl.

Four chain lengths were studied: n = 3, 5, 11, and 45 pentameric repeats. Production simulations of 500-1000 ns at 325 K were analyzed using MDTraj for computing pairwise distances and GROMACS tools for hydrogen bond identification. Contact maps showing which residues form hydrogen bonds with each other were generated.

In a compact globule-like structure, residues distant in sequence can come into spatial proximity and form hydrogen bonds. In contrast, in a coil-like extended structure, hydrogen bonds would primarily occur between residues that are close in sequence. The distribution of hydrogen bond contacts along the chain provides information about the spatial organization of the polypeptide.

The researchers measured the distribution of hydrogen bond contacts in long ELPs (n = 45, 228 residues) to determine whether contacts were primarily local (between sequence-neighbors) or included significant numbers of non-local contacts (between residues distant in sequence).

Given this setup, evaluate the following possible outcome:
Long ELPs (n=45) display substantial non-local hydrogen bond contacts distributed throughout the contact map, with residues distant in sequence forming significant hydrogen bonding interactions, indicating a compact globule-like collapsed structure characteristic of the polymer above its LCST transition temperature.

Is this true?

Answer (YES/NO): YES